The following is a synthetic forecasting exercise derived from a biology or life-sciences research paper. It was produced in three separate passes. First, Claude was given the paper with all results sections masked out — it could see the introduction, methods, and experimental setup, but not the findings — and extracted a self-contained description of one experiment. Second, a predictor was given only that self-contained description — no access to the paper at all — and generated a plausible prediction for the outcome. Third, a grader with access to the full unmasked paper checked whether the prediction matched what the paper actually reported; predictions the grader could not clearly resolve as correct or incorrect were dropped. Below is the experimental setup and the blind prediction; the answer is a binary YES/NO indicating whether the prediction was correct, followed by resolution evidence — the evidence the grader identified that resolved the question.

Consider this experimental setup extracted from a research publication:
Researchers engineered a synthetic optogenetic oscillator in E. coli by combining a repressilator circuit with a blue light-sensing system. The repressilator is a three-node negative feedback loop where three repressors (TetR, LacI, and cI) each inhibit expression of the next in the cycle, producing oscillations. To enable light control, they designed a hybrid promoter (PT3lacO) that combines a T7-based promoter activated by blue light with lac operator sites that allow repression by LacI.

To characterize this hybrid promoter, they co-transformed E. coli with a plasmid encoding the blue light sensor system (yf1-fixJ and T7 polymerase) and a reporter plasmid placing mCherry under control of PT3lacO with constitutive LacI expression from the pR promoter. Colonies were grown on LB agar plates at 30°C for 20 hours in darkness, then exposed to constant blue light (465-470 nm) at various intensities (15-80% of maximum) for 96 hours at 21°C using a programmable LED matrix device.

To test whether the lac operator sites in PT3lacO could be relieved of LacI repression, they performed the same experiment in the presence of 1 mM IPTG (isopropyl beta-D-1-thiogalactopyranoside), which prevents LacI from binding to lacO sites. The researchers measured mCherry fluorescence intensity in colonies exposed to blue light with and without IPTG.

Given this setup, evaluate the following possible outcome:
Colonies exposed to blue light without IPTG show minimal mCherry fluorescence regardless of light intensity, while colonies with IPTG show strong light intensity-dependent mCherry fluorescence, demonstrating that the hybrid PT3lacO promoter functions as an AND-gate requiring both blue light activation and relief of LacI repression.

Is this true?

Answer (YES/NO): YES